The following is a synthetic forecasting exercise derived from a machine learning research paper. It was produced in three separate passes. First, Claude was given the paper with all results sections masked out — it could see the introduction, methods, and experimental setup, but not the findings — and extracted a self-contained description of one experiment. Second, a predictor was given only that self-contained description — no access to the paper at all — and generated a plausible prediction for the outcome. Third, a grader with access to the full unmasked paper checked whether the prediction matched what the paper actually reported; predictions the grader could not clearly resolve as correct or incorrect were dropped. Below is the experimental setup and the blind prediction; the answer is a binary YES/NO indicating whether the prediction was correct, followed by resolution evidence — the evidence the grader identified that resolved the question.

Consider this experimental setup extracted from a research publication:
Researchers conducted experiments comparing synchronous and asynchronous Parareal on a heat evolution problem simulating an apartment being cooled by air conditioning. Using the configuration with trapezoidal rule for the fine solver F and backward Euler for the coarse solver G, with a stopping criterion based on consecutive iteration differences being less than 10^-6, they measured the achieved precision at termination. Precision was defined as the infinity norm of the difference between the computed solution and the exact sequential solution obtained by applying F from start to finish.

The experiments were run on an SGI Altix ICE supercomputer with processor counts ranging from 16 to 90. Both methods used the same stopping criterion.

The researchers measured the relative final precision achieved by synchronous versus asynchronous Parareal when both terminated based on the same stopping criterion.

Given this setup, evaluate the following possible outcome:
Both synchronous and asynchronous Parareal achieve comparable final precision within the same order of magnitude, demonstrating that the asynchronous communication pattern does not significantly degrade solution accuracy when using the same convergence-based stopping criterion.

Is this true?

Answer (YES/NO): NO